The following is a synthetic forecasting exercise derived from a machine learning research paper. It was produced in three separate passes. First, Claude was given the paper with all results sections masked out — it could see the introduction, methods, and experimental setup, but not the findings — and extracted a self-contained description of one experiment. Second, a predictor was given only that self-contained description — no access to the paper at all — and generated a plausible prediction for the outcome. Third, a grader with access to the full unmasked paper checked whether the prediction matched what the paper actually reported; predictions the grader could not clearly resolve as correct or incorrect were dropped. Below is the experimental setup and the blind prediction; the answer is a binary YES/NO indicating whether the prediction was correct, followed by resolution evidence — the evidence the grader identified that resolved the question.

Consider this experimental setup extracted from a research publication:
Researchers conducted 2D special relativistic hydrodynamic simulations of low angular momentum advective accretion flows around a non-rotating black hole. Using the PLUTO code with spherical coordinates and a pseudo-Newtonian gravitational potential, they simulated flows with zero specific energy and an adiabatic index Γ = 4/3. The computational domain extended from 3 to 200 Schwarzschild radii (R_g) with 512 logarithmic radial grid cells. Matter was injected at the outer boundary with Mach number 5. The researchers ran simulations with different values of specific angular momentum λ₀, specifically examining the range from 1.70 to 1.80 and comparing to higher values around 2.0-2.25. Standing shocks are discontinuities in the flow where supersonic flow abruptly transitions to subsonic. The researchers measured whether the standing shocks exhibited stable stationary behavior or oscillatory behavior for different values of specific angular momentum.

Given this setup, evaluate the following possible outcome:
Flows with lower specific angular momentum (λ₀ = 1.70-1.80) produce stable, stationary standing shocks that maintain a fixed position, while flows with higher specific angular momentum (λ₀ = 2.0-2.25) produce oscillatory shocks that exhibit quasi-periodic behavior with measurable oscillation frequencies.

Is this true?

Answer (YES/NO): NO